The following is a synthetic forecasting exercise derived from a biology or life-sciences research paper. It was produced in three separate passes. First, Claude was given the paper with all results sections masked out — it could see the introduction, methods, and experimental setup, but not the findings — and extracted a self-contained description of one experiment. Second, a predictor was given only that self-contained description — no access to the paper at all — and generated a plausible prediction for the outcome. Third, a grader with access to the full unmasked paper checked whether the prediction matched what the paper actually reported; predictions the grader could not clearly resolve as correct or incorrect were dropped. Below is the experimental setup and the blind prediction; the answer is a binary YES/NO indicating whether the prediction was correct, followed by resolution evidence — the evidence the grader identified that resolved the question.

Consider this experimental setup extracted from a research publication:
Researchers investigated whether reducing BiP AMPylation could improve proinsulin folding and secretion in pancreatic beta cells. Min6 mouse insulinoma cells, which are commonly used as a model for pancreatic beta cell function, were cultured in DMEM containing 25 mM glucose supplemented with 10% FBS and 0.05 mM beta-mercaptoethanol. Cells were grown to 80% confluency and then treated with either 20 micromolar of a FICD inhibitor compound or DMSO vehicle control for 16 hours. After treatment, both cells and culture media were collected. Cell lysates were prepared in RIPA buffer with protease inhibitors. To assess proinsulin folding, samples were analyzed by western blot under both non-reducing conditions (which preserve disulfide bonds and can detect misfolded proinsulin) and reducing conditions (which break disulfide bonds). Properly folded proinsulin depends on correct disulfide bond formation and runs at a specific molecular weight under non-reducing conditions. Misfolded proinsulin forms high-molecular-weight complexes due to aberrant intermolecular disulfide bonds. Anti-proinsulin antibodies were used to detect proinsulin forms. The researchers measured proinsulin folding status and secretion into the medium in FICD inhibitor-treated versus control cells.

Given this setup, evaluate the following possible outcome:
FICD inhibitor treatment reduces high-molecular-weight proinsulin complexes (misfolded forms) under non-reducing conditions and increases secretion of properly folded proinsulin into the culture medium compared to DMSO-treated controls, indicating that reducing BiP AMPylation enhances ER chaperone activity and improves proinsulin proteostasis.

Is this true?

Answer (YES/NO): YES